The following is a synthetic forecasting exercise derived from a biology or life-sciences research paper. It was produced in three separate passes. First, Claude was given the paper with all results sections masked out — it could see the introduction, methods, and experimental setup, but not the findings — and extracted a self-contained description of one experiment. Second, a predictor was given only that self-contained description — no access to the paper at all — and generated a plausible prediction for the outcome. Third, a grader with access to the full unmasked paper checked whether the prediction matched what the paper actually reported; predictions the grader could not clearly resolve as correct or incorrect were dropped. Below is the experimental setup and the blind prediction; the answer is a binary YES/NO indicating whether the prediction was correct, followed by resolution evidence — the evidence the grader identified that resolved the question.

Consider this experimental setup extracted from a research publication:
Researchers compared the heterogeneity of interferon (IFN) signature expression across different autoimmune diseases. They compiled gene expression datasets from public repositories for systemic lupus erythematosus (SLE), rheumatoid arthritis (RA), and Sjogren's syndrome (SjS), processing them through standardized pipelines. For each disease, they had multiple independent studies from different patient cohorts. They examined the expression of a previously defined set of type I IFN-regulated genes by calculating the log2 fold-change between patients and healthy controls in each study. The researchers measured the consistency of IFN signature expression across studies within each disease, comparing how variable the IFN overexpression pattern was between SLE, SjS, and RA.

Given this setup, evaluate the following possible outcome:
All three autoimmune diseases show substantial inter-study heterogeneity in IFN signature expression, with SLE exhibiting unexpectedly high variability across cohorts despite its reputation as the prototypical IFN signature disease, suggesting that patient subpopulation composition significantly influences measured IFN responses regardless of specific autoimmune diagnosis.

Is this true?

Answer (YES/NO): NO